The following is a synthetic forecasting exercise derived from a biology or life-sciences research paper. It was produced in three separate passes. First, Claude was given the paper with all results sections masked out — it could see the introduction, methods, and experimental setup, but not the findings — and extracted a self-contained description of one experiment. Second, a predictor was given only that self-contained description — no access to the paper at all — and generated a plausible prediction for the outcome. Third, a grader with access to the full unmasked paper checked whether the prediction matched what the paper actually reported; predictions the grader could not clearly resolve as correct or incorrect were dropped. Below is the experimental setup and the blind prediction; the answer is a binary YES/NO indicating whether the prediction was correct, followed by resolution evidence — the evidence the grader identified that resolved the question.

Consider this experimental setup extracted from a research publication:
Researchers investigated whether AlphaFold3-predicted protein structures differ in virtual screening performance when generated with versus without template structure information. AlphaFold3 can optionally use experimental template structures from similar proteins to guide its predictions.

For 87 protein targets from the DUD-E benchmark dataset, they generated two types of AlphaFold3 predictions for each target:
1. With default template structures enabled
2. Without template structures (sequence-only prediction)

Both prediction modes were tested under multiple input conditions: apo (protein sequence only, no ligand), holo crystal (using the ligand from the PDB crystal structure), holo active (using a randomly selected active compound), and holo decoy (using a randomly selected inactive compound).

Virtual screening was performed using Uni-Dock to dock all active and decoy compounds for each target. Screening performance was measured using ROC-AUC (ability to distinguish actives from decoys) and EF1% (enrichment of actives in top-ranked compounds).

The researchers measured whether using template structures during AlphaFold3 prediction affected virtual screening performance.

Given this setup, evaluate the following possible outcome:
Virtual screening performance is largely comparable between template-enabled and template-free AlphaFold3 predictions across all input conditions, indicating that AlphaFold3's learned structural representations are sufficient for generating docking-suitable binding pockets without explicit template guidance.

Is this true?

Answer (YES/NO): NO